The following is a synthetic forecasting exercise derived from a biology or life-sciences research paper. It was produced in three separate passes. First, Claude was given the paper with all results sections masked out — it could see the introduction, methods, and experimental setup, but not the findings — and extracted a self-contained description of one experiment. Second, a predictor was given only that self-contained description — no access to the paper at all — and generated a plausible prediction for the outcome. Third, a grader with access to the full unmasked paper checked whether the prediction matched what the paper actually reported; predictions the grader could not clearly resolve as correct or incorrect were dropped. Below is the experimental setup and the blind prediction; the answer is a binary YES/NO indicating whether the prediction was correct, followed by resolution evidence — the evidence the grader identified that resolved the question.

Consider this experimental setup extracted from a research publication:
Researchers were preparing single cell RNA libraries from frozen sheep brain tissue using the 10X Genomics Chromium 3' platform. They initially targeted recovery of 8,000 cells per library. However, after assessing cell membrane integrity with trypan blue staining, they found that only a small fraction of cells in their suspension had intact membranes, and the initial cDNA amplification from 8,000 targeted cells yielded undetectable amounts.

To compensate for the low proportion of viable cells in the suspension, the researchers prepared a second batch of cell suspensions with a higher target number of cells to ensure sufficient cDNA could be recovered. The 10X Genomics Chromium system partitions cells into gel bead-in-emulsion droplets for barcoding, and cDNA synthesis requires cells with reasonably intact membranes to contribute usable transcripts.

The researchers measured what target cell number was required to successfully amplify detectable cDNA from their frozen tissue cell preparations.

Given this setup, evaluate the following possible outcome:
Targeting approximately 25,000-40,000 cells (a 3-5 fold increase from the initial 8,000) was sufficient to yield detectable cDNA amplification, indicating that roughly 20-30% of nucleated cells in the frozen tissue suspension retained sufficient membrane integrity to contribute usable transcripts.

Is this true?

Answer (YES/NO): NO